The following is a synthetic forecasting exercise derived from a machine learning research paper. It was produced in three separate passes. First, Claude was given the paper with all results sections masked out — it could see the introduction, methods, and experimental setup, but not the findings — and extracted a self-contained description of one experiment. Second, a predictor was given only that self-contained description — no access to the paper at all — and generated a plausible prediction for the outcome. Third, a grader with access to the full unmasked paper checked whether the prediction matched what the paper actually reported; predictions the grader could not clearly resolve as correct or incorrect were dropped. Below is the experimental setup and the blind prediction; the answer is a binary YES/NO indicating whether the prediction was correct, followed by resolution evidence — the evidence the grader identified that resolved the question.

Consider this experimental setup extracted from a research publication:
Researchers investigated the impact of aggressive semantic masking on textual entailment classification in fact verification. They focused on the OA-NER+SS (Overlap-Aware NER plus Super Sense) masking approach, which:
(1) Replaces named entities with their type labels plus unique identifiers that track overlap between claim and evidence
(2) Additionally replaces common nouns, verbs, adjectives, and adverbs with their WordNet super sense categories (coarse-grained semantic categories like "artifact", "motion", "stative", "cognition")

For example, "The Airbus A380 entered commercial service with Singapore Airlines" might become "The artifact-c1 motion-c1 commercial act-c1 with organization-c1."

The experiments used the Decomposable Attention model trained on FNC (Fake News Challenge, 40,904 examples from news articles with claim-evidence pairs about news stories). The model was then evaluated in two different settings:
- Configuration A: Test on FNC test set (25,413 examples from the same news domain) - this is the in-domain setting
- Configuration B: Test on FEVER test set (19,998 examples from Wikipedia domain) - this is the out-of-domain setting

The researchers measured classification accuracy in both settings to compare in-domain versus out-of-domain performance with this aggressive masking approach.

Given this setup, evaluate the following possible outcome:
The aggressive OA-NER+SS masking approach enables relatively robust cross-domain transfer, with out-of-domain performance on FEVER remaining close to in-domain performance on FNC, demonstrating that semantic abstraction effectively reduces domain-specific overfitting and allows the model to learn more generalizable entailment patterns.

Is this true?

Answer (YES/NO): NO